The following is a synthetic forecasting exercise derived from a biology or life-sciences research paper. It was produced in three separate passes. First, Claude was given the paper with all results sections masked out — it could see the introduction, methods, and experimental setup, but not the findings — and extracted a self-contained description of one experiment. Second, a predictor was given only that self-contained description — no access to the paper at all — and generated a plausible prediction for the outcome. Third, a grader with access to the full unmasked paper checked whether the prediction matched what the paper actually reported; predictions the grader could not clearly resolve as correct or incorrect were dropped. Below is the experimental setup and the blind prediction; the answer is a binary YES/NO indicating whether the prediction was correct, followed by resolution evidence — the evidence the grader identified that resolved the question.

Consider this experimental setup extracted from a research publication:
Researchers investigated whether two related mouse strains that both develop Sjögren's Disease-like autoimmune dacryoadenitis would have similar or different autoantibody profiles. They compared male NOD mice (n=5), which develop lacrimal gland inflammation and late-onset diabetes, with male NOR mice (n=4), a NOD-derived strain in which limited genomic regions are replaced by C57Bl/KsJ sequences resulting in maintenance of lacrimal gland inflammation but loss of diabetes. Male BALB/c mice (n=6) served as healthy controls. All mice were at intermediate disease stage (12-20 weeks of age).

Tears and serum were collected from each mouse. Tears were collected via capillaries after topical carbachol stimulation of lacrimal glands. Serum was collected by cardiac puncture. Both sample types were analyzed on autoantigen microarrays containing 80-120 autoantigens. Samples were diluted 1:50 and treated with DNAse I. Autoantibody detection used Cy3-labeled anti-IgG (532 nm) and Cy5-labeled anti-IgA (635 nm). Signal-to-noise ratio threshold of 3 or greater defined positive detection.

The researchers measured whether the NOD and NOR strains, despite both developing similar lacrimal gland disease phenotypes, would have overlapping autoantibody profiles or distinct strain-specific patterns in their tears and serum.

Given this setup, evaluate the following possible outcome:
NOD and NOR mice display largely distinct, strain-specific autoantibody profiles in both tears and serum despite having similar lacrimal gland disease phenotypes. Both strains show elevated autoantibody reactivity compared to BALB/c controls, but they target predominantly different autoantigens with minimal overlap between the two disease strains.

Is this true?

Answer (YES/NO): NO